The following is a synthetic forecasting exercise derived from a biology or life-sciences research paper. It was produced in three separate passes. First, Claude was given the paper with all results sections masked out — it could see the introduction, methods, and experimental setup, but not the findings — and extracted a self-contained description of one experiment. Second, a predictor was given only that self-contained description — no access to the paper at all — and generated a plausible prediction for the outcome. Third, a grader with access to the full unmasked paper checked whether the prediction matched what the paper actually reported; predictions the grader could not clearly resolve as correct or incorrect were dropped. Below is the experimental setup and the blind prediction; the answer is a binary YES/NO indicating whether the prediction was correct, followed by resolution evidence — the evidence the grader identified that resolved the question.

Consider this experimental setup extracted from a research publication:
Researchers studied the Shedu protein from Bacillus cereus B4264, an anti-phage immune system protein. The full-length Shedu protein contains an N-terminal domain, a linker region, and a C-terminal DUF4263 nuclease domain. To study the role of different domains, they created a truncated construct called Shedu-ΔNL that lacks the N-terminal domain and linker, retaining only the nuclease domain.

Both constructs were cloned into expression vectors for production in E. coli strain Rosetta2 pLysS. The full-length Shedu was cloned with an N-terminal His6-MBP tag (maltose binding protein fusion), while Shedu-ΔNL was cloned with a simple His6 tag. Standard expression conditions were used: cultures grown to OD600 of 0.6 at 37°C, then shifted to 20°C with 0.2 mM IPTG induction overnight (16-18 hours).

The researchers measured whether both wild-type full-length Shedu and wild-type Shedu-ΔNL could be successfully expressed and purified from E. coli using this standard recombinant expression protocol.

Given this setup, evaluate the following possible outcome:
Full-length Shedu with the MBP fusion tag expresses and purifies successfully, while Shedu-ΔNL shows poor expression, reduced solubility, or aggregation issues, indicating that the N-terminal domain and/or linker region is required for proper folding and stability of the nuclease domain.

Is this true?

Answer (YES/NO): NO